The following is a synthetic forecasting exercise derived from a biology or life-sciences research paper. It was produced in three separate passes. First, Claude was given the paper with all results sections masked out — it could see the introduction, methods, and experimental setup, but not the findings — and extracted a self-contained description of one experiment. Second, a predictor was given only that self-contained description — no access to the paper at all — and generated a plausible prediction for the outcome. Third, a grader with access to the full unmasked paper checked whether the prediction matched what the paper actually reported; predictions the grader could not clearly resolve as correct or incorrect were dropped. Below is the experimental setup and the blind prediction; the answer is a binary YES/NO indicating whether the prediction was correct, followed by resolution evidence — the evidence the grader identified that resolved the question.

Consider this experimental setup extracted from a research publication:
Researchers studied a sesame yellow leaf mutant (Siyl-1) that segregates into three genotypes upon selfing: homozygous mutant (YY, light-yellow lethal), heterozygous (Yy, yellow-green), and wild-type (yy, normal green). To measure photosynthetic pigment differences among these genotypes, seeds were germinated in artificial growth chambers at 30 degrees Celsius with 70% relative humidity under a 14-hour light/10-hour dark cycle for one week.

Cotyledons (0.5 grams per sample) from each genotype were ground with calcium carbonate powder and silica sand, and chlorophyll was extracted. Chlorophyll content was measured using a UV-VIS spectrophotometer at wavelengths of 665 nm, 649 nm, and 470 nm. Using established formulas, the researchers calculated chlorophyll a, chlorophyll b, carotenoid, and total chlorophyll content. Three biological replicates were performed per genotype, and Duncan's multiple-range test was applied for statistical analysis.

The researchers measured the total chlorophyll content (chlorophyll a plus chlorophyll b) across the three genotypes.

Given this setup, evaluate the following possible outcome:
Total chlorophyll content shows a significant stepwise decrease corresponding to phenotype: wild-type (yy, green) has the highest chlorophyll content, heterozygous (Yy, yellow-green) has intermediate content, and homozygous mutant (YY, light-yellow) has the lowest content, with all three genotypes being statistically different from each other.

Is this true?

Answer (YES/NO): YES